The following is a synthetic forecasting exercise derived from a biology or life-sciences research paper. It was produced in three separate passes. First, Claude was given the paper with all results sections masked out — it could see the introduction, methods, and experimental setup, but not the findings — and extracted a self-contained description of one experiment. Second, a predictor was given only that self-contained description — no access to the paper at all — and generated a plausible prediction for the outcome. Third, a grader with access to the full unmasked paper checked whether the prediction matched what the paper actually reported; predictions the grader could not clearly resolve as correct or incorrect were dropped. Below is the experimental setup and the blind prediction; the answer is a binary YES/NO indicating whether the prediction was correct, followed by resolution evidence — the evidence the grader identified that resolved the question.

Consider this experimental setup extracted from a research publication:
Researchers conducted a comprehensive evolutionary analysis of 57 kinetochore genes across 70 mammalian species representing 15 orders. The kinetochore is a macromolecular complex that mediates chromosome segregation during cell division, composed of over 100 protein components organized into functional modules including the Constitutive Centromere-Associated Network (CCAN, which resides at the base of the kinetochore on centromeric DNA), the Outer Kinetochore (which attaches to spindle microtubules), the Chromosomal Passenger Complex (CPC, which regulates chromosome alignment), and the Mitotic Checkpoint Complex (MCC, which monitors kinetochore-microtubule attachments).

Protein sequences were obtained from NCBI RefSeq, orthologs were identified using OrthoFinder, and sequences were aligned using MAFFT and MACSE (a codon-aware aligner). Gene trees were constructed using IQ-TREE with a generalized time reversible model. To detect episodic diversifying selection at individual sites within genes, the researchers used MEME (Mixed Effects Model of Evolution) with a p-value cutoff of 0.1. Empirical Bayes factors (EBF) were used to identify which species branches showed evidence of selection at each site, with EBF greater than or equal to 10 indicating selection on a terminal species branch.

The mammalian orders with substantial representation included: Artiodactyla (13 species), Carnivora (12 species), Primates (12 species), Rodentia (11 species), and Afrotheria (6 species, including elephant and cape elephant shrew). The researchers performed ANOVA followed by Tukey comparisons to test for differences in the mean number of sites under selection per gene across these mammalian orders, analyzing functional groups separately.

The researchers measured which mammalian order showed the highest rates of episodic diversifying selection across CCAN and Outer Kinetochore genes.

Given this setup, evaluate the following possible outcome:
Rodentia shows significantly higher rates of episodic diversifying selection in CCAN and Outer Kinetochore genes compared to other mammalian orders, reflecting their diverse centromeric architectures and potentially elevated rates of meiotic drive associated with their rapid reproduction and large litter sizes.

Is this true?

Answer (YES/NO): NO